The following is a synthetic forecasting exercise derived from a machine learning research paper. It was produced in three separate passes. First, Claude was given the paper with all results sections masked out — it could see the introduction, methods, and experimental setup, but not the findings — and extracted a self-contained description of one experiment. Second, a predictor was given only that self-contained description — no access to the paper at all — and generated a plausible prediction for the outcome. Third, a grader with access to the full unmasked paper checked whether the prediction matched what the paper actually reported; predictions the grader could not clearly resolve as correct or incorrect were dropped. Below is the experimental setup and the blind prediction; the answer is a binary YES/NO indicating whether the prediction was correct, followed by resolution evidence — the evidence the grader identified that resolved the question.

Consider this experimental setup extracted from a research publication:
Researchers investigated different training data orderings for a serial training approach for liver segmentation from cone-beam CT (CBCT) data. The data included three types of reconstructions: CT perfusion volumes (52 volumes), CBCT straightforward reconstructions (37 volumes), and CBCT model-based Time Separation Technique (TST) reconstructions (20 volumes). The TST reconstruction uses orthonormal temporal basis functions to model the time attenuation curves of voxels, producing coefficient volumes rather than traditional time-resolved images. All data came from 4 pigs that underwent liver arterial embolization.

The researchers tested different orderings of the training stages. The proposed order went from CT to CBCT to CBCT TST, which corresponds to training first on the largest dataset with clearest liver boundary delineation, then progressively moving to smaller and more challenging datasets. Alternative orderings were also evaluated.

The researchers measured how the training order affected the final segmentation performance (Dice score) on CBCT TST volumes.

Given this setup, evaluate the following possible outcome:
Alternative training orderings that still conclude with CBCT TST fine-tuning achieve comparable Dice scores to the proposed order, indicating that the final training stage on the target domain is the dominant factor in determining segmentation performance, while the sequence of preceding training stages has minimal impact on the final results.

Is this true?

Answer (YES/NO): NO